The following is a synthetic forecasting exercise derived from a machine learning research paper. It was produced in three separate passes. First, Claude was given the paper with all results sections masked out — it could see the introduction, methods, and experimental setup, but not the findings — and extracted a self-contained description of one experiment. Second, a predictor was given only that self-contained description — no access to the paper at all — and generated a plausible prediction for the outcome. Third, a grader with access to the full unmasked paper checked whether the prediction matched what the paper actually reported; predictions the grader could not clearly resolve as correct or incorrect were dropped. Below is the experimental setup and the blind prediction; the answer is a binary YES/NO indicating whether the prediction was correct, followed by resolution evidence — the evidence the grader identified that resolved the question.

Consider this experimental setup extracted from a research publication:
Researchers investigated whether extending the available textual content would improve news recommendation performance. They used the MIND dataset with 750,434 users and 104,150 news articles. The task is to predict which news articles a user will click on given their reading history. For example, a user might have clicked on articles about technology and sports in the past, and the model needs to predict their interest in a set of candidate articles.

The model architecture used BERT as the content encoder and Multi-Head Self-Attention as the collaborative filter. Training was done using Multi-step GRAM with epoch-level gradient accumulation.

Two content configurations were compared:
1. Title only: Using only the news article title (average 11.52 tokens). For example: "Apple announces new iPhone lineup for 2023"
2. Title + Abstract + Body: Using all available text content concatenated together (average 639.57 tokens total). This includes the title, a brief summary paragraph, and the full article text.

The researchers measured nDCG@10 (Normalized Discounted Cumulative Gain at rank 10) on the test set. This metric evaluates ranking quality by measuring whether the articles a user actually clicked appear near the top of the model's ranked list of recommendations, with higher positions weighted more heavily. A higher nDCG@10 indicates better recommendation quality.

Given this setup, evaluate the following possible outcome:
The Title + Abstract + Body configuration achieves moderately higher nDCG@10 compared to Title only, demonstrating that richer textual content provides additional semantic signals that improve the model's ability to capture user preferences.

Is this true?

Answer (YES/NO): YES